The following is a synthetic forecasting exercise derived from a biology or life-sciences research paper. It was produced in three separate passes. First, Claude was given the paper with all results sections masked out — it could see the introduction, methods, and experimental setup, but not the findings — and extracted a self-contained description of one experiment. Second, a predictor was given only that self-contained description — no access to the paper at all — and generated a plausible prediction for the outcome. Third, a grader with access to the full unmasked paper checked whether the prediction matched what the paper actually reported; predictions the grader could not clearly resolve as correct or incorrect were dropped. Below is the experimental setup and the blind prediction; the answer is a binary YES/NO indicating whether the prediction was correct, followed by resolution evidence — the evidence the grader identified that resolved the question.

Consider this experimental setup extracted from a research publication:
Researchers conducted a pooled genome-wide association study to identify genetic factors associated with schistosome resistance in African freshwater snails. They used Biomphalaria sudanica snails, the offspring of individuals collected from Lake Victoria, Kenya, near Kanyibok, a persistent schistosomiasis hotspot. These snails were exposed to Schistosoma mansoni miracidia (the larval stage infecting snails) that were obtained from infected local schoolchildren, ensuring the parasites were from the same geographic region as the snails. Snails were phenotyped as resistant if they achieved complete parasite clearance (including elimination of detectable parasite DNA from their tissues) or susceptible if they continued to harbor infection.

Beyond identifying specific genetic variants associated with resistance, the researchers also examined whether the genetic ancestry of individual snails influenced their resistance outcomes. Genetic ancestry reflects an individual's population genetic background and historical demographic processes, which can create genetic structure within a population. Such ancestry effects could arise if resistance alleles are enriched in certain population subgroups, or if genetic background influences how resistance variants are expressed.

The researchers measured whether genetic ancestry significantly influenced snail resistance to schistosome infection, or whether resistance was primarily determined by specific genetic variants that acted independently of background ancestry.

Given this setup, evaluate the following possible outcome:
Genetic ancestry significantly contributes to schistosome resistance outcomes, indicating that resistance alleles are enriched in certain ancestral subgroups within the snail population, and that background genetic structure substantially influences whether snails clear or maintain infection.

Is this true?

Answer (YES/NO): YES